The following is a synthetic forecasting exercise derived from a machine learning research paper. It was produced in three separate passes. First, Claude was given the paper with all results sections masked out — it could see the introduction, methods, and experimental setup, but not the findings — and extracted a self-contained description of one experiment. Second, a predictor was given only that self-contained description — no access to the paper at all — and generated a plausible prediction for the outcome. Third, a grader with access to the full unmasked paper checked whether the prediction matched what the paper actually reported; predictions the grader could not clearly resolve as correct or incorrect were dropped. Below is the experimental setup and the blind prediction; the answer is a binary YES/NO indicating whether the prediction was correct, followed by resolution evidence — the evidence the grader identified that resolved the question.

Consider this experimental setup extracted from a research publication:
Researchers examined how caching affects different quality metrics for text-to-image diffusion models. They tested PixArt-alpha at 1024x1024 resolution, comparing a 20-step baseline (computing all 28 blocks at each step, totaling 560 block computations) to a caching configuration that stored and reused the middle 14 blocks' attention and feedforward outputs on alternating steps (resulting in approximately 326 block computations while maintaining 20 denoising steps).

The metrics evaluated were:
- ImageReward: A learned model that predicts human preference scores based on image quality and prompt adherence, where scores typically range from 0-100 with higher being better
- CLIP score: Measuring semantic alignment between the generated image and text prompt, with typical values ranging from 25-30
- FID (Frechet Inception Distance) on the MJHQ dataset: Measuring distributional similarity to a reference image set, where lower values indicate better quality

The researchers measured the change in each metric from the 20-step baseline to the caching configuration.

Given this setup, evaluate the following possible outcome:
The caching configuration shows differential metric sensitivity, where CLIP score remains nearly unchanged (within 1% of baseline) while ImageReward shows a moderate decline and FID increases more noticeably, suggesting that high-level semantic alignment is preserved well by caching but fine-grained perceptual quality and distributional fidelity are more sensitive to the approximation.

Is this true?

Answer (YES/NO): NO